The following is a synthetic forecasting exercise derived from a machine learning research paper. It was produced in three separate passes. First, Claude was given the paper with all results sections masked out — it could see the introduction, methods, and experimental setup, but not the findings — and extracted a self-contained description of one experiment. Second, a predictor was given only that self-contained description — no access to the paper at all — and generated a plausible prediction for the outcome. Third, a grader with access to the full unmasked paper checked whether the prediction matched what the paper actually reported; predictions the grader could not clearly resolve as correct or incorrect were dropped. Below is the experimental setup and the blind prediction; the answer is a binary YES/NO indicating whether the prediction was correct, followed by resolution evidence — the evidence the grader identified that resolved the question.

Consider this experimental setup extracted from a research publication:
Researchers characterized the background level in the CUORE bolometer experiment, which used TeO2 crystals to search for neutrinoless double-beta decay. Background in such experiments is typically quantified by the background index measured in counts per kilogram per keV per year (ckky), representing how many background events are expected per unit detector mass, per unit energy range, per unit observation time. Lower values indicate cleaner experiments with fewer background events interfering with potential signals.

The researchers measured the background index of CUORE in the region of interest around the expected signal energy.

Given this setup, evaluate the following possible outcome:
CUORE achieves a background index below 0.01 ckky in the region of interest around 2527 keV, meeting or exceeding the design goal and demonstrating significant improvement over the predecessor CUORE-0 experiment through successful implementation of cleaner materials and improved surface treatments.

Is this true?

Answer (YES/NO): NO